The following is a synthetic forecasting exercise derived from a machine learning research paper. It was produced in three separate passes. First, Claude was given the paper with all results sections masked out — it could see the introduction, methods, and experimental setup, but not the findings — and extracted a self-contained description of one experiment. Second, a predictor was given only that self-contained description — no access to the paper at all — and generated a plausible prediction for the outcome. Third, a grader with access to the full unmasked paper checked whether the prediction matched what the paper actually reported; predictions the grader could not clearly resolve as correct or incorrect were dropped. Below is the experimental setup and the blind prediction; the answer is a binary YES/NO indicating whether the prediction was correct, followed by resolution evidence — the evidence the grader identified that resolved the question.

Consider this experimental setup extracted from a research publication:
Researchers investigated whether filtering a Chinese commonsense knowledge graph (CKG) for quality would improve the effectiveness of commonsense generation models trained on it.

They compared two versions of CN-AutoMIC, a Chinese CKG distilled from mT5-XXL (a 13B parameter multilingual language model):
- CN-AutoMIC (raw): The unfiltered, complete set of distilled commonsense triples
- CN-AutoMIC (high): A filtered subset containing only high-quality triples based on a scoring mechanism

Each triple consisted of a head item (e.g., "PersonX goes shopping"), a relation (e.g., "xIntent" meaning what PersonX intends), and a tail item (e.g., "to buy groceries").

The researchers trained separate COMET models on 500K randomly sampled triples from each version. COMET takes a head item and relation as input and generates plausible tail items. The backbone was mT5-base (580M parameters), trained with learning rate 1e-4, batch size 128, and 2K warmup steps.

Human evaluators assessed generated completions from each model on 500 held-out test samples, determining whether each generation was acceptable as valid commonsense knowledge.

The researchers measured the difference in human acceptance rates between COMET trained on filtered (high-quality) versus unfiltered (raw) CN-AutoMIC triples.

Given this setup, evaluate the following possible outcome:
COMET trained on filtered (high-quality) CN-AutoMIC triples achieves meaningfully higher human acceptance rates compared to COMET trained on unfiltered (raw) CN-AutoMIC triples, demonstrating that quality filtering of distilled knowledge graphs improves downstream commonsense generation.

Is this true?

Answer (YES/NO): YES